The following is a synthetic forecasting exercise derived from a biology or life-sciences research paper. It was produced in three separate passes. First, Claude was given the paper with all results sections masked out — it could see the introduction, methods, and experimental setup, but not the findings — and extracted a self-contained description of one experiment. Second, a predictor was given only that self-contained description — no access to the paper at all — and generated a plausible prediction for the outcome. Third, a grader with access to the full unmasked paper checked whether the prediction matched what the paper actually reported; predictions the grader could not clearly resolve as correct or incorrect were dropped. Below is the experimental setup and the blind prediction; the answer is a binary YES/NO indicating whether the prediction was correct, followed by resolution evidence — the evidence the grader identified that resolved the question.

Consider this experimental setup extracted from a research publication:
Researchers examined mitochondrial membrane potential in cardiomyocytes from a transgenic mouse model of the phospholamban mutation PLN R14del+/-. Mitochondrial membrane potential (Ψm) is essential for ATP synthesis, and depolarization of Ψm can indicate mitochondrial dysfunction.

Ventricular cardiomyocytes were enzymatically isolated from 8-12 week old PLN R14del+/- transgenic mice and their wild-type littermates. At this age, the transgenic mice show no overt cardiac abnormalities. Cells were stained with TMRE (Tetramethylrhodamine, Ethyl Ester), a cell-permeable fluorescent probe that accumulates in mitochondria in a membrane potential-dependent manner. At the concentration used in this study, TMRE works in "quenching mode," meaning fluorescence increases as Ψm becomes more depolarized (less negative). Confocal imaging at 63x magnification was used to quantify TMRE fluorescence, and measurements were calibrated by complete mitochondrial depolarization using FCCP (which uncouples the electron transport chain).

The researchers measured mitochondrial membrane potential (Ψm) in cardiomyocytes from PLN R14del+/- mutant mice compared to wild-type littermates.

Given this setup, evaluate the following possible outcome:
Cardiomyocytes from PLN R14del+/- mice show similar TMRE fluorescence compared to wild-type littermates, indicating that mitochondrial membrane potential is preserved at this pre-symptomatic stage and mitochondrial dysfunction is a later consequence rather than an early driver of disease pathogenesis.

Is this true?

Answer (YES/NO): YES